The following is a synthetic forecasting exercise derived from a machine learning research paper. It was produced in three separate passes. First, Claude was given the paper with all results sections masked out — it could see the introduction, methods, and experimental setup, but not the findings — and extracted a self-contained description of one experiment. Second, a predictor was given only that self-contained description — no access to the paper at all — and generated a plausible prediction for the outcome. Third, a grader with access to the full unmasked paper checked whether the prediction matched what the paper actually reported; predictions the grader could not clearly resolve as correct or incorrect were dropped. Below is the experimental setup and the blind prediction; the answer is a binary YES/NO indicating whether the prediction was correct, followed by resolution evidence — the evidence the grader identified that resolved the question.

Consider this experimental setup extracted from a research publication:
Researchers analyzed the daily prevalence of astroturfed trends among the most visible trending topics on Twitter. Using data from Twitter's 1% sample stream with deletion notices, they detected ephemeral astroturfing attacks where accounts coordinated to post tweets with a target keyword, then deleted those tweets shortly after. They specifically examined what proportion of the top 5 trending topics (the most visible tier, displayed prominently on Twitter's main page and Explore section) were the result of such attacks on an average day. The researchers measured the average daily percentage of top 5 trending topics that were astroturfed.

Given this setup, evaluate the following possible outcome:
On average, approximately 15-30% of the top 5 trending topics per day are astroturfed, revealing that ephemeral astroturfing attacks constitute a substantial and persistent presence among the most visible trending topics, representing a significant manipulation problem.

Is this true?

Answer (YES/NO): NO